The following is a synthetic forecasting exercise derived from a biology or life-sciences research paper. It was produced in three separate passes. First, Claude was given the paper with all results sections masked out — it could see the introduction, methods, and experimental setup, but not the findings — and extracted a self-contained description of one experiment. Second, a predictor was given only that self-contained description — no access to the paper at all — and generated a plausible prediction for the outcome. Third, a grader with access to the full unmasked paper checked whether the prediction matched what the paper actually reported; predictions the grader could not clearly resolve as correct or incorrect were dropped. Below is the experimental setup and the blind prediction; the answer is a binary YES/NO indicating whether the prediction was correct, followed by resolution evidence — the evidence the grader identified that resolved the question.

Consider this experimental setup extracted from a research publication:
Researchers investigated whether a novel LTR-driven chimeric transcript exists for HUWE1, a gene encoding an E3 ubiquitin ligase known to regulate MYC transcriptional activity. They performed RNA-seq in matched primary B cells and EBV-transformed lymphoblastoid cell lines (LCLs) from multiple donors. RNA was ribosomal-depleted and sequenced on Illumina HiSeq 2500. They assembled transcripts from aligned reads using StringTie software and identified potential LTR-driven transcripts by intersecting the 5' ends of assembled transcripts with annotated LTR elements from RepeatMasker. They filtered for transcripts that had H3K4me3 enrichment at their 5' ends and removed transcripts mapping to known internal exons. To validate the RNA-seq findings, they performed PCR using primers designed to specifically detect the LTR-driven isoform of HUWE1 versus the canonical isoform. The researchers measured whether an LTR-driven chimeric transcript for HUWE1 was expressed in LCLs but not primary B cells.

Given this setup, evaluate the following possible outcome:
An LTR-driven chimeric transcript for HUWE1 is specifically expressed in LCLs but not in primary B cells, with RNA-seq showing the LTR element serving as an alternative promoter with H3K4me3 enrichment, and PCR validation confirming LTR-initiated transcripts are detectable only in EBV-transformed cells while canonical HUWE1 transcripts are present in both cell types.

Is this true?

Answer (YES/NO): NO